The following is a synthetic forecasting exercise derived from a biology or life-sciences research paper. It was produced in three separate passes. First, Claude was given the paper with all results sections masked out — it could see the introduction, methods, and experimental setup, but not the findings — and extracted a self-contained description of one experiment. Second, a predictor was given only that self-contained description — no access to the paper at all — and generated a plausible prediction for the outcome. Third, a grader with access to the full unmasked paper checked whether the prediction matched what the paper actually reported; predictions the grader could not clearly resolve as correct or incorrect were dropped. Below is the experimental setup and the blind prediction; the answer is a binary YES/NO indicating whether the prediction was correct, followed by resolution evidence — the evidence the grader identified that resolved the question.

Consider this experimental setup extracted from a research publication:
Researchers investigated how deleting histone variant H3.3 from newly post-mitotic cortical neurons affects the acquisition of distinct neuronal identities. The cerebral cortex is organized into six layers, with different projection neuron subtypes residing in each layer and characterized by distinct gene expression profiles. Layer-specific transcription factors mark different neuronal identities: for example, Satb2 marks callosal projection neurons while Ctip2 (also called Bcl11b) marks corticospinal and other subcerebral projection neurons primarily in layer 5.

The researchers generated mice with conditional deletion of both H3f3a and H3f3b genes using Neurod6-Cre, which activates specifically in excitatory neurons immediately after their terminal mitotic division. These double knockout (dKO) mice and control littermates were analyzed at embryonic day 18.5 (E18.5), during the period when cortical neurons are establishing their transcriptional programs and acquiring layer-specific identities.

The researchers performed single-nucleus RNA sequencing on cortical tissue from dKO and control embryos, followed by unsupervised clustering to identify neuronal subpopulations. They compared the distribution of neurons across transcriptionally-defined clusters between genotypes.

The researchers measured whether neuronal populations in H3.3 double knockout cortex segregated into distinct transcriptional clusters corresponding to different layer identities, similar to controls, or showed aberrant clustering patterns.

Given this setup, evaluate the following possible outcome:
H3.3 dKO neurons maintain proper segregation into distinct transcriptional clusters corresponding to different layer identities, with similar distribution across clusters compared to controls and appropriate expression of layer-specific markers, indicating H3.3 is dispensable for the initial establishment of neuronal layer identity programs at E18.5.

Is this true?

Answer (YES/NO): NO